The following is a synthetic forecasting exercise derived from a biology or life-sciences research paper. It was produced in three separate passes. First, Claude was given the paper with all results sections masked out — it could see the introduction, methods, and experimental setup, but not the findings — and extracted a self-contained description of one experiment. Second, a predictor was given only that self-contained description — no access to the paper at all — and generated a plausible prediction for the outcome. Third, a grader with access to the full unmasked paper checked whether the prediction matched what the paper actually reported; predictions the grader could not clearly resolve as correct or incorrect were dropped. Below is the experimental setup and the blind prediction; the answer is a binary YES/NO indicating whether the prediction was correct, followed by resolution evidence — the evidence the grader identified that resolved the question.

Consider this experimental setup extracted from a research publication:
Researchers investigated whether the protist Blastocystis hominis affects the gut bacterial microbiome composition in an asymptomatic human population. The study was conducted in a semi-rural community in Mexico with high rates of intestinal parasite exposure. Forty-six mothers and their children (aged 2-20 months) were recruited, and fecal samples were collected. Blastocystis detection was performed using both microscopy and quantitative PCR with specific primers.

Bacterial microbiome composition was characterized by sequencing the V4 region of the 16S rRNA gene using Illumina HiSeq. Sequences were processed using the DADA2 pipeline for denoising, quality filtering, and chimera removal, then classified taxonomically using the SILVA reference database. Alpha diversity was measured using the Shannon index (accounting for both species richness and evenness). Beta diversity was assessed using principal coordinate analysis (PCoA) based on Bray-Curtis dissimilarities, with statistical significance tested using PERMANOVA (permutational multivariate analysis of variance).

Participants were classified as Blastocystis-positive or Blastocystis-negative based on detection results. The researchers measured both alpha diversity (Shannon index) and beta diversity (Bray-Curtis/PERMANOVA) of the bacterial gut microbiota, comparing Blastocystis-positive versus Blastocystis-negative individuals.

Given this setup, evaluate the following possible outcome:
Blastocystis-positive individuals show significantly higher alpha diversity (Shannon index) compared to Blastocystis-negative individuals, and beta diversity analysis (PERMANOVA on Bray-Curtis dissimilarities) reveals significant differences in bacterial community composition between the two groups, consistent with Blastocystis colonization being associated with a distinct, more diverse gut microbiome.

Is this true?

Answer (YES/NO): NO